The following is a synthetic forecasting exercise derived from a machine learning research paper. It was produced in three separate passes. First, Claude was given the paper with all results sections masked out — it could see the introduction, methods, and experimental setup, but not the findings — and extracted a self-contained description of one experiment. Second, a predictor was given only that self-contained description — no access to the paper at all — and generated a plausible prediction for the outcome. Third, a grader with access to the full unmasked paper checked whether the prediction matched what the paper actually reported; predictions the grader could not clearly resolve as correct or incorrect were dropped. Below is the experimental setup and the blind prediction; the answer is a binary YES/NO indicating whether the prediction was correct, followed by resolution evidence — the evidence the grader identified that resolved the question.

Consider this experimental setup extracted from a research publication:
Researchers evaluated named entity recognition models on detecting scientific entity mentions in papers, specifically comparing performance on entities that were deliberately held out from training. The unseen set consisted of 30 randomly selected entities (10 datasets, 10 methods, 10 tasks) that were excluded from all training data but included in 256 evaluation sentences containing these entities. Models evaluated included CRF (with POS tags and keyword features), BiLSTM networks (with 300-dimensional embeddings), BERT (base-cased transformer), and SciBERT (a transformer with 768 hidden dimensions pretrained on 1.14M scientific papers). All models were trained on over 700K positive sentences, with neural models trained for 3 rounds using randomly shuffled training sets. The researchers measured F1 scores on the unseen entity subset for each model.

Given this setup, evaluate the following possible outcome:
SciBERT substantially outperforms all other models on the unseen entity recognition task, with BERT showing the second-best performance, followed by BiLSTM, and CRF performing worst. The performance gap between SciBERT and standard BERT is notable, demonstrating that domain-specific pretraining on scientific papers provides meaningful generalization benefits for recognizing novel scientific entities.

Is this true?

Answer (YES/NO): NO